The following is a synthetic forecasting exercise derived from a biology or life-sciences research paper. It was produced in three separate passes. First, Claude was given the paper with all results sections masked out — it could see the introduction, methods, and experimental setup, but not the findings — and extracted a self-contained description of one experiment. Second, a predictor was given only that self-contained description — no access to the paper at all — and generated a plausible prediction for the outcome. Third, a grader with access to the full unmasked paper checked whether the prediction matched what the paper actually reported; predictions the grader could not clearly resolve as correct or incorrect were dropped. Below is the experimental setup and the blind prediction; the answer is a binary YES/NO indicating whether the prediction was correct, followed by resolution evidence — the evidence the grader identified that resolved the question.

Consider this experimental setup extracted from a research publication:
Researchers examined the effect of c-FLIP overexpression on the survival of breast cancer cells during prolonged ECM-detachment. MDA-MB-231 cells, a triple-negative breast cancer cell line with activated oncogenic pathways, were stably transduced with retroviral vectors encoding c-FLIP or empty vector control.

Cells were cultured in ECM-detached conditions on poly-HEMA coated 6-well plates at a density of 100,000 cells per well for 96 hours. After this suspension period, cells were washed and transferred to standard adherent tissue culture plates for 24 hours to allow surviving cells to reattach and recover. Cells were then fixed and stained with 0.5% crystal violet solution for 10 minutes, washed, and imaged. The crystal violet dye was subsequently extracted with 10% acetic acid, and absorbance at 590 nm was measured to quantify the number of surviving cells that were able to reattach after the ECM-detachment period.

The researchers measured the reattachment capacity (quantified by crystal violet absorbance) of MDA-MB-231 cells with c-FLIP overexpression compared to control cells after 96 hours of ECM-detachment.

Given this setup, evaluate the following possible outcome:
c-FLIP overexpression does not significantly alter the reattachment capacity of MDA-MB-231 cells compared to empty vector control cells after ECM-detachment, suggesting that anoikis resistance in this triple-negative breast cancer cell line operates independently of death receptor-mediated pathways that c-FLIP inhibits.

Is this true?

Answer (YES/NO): NO